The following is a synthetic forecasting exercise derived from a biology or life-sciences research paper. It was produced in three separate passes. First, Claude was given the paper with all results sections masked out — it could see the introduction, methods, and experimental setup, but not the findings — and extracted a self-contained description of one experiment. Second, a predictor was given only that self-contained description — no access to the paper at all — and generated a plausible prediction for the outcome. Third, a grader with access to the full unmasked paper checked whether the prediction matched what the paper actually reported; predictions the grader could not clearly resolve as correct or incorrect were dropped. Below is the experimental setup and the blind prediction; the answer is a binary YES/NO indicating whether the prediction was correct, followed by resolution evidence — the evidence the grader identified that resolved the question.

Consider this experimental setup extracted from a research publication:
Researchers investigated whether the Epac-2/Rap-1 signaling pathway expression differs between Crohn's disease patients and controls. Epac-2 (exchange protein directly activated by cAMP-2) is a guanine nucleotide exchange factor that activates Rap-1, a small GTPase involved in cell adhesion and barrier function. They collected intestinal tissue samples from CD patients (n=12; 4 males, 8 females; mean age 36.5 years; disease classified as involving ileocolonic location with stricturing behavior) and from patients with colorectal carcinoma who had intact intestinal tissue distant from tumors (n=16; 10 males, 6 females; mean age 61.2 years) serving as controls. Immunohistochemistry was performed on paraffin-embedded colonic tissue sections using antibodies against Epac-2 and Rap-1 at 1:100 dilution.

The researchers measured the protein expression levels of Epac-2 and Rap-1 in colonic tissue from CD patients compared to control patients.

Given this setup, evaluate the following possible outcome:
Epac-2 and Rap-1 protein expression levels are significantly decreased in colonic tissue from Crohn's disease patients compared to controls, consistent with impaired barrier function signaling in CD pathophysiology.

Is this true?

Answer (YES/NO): YES